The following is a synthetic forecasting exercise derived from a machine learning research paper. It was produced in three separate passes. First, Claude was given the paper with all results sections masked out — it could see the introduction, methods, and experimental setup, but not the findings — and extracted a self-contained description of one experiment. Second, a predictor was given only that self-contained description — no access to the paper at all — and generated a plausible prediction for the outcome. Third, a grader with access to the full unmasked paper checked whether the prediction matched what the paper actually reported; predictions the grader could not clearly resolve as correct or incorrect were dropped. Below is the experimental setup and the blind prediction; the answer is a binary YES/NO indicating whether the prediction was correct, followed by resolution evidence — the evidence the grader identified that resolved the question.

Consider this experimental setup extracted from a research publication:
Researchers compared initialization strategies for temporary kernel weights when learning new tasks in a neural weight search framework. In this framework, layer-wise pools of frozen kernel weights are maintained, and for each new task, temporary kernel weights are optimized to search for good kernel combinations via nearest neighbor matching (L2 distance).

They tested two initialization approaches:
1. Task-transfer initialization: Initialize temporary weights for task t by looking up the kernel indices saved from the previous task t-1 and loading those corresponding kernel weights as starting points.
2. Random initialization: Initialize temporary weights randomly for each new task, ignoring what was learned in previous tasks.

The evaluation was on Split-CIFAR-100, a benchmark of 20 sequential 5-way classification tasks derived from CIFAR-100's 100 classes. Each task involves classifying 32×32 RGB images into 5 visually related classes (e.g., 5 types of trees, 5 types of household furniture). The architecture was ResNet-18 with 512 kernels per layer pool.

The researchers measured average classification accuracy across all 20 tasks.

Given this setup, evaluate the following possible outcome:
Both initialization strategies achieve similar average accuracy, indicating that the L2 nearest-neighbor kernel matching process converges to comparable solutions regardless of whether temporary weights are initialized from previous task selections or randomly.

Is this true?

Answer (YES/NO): NO